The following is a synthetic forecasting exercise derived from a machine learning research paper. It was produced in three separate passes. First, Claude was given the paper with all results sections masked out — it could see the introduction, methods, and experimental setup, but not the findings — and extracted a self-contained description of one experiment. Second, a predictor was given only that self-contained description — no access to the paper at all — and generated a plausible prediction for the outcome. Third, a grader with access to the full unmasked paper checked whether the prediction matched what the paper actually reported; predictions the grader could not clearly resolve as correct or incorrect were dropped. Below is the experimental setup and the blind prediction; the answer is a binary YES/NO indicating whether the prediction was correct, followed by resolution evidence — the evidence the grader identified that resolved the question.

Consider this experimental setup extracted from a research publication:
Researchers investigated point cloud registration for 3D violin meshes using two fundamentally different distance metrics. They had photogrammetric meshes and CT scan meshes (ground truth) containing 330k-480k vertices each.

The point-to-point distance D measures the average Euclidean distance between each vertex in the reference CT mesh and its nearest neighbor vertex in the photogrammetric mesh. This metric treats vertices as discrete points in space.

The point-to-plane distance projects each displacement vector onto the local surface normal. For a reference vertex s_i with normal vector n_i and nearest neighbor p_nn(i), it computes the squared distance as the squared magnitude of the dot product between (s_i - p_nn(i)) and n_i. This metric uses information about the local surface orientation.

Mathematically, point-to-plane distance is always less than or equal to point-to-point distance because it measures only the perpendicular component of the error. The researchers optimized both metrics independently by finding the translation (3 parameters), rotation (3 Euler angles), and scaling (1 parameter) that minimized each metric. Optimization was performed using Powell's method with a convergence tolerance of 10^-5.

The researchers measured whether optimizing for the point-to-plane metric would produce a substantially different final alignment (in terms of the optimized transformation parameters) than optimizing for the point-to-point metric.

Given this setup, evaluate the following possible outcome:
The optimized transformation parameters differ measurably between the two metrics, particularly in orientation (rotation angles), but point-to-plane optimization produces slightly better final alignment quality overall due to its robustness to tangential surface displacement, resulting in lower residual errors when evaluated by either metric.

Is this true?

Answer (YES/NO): NO